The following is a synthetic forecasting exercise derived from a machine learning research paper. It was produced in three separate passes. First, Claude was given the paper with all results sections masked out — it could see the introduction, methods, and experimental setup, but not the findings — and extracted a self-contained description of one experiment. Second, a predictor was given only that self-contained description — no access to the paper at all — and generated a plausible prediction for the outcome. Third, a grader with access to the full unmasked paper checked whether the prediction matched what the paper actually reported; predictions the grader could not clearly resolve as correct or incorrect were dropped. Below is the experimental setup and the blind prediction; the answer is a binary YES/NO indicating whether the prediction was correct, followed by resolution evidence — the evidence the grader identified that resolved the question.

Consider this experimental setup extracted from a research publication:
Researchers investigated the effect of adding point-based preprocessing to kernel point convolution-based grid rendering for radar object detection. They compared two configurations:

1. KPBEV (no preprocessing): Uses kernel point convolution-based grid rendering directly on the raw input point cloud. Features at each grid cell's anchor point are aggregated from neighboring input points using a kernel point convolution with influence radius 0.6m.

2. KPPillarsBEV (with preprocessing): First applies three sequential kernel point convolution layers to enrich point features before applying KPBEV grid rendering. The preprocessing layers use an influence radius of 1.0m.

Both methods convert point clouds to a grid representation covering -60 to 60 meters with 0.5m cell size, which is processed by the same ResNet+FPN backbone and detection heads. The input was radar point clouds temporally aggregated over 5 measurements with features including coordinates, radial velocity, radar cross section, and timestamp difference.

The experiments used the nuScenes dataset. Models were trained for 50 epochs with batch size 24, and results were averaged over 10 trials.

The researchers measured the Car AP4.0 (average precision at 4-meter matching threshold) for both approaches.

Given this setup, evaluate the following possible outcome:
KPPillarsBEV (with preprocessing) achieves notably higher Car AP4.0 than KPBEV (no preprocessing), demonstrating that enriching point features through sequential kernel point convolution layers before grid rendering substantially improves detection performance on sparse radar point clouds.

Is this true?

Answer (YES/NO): NO